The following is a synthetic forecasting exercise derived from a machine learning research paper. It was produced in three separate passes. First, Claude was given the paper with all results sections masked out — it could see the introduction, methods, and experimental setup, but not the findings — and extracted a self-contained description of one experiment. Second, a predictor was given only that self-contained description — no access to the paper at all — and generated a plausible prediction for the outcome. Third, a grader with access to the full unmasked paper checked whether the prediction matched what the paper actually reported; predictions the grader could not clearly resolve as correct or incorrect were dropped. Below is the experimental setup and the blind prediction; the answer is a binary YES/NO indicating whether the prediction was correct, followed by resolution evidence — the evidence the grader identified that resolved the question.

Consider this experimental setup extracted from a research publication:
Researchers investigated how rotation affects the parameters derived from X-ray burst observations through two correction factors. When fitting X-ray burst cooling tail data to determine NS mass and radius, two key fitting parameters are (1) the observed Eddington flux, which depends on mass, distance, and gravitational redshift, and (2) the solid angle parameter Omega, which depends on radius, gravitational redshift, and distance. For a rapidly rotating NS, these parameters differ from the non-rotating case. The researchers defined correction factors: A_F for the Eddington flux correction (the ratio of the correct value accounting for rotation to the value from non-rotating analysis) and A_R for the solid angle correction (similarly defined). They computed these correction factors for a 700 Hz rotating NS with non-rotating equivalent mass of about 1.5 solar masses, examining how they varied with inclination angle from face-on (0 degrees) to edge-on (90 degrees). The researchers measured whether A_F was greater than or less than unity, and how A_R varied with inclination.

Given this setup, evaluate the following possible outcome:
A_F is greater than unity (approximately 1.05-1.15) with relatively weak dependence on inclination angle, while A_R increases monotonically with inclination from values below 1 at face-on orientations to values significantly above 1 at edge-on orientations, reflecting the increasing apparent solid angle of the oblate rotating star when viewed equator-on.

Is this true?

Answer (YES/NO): NO